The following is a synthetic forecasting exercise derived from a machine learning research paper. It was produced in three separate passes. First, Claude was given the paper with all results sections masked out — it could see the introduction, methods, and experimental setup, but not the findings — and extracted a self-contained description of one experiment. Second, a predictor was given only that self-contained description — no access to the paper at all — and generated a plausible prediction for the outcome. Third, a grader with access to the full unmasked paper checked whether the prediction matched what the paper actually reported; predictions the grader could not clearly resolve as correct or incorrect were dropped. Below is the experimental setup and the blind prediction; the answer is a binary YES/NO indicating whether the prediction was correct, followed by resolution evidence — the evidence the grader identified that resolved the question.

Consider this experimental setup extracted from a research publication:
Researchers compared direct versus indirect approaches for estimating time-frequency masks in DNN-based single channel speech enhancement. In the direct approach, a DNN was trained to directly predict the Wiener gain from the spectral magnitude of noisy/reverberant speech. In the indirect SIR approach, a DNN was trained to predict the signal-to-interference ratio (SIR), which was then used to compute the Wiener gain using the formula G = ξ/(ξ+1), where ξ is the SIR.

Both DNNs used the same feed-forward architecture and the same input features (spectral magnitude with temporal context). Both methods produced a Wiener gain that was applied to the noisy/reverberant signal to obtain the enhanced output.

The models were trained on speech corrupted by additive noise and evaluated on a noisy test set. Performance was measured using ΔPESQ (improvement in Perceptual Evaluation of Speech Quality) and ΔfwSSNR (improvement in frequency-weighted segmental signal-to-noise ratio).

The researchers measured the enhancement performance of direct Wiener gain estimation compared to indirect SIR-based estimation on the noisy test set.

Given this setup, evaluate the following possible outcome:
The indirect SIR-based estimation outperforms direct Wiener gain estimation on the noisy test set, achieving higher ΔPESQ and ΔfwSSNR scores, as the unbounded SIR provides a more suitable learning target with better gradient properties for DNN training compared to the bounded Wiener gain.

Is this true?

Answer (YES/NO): NO